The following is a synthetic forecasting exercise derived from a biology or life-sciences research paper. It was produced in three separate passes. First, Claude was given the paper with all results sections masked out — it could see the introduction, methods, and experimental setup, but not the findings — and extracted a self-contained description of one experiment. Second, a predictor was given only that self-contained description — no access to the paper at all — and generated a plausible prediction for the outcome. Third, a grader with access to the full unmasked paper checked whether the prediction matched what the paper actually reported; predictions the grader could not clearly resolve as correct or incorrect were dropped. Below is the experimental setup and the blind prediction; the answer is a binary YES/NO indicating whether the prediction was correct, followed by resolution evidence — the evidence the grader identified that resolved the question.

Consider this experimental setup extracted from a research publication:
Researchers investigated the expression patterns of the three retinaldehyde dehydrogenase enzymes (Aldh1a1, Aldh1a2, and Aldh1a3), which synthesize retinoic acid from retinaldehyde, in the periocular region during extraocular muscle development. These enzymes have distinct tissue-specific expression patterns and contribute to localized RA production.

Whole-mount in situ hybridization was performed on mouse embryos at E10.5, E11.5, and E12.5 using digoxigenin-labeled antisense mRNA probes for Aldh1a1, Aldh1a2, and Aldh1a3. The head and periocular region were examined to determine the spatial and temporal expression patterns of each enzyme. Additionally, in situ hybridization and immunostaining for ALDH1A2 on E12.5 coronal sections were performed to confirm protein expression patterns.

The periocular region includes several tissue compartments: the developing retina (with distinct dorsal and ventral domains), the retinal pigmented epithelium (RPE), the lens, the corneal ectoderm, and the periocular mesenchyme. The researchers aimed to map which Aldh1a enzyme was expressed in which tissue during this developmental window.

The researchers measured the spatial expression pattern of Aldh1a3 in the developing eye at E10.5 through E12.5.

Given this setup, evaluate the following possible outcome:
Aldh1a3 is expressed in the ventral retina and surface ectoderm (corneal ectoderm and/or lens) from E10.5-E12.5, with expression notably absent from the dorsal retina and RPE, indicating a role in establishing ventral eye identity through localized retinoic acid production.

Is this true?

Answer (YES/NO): NO